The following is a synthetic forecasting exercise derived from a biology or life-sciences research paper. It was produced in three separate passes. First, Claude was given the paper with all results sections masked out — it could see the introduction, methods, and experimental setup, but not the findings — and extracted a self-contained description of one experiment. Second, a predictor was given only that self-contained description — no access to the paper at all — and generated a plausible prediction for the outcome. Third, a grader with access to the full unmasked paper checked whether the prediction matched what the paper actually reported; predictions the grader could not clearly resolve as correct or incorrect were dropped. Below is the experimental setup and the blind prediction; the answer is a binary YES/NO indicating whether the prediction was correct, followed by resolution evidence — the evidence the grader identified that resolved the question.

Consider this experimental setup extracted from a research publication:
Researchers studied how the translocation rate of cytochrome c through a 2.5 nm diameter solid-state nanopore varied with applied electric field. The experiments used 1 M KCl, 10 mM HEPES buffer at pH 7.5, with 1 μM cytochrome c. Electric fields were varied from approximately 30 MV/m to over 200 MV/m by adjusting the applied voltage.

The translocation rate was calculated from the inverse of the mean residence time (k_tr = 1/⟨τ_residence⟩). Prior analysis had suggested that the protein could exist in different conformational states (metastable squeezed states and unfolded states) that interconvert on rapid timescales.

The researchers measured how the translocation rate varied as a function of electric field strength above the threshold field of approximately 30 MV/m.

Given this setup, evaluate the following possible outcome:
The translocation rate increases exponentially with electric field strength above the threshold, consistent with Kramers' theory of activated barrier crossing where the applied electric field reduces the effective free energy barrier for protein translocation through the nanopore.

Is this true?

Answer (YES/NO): NO